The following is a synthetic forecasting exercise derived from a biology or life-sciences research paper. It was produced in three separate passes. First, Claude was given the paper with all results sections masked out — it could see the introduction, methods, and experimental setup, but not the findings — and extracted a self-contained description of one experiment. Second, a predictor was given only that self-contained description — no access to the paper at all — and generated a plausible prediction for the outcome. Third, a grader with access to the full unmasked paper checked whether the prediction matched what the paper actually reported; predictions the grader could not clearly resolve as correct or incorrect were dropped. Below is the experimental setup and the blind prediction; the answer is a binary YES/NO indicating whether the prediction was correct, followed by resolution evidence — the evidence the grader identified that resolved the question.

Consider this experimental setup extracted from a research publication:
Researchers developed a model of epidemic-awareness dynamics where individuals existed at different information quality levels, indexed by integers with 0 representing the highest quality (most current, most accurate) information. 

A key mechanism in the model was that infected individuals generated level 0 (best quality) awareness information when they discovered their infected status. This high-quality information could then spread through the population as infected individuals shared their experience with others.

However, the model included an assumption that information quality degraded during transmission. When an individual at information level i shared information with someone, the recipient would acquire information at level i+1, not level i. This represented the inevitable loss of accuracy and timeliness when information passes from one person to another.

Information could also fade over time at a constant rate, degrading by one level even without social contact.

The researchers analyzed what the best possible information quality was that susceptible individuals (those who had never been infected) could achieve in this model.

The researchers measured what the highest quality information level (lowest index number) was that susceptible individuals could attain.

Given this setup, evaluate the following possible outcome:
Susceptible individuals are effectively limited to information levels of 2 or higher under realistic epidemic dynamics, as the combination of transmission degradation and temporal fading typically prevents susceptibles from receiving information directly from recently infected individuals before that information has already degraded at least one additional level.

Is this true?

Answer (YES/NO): NO